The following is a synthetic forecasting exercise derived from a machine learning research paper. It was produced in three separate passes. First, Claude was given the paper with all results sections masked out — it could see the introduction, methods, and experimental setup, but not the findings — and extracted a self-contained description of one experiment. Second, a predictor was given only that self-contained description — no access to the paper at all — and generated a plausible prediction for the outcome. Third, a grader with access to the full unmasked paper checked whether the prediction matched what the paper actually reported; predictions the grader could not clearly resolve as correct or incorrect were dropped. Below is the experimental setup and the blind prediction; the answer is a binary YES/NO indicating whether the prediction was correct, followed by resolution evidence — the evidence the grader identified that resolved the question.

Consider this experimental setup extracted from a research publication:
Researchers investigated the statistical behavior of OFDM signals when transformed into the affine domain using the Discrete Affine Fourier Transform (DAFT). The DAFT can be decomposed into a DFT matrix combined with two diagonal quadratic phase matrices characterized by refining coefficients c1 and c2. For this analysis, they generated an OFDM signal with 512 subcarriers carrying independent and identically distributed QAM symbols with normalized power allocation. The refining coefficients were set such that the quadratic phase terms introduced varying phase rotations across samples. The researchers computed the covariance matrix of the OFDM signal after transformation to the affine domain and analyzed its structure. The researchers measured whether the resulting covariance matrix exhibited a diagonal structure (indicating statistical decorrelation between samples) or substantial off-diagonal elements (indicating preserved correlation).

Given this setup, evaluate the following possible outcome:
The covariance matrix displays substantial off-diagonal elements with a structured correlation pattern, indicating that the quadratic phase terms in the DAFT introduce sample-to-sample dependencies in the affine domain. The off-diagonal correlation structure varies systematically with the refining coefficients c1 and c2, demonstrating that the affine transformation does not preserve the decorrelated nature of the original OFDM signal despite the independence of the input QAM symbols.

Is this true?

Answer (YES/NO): NO